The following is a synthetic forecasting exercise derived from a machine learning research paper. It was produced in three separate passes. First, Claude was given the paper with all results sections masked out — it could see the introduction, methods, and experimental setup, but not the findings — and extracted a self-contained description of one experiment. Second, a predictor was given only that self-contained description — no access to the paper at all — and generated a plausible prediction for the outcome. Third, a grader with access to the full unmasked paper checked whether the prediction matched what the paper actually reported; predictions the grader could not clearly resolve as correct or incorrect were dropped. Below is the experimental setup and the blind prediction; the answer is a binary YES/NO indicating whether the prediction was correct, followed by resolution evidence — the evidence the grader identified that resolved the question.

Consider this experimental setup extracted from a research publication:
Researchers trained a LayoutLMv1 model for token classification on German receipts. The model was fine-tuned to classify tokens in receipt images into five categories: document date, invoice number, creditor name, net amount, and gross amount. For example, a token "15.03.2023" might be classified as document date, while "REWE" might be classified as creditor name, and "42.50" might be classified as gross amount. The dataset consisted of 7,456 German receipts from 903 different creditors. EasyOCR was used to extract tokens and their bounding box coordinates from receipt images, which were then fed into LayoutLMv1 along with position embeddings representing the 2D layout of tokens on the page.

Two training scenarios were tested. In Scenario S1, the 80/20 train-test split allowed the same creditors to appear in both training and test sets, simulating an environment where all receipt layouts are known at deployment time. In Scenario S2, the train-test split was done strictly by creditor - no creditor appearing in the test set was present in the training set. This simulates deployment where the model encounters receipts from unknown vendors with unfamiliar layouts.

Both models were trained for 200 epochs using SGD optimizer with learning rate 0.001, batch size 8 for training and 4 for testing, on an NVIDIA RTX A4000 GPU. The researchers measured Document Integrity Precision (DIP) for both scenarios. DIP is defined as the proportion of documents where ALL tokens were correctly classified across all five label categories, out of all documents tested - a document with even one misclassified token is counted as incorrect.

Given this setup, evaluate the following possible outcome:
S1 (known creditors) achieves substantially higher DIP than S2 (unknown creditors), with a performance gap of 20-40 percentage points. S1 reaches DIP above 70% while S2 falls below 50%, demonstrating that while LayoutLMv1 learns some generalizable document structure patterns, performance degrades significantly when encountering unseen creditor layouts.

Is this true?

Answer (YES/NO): NO